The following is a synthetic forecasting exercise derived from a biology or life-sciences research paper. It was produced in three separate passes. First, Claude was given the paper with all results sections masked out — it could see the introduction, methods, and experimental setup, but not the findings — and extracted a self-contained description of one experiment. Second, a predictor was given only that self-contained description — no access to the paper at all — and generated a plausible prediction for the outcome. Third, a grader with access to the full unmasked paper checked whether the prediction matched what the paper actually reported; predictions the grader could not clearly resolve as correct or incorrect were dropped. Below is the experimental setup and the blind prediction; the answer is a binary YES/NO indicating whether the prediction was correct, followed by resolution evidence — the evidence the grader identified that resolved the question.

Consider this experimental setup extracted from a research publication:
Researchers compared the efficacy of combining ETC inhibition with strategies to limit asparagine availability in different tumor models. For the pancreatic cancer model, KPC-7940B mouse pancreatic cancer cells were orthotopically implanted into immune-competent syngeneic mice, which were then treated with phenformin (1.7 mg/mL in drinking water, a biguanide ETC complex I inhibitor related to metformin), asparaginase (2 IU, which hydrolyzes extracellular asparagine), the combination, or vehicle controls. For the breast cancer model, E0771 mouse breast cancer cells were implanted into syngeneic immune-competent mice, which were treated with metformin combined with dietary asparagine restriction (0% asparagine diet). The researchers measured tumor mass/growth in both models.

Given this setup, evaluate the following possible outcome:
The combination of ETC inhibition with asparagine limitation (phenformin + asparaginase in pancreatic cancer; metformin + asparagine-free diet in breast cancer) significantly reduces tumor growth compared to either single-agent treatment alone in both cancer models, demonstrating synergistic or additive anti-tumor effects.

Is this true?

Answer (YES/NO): NO